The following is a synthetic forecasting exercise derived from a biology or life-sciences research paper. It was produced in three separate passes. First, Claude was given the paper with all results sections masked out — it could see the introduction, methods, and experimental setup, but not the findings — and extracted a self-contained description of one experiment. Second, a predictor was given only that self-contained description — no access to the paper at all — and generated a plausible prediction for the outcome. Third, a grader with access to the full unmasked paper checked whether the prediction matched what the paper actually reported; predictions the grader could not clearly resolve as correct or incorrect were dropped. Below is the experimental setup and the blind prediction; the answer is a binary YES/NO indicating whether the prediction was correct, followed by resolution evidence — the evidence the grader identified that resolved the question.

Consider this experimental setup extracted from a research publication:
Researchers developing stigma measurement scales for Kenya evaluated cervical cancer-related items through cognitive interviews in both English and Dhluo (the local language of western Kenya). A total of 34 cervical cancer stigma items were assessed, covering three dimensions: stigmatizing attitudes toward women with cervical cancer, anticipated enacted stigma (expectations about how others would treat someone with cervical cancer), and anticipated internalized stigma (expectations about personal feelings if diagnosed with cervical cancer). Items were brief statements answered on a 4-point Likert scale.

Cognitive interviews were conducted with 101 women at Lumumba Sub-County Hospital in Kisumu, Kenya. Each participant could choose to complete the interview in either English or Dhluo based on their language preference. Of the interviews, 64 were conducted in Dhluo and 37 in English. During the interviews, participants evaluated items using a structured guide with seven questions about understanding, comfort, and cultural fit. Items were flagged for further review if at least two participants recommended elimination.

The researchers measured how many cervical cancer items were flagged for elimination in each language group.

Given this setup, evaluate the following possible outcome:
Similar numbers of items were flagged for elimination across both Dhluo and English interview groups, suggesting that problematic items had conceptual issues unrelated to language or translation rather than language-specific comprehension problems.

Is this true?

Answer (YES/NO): NO